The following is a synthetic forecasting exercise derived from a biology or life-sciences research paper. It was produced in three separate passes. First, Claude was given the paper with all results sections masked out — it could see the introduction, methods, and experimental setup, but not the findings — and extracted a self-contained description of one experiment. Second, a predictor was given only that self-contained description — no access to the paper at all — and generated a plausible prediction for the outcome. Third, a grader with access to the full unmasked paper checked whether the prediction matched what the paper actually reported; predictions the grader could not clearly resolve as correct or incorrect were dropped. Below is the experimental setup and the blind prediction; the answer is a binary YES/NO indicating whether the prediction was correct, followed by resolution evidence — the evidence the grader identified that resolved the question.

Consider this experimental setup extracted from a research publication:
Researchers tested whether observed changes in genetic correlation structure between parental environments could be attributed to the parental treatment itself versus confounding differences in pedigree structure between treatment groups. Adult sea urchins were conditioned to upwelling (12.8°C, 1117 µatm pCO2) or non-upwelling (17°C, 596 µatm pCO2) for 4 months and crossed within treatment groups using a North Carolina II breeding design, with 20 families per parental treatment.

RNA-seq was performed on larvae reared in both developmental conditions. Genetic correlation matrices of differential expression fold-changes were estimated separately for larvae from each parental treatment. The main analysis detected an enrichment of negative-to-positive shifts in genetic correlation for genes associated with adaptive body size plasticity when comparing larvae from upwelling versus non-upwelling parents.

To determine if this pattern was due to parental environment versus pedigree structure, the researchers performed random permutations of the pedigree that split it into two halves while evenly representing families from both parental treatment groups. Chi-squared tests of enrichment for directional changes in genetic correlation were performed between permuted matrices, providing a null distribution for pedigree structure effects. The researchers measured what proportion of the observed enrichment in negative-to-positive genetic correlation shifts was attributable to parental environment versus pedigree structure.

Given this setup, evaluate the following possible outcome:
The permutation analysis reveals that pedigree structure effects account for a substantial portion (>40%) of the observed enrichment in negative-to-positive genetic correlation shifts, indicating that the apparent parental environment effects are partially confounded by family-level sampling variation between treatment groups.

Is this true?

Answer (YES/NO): NO